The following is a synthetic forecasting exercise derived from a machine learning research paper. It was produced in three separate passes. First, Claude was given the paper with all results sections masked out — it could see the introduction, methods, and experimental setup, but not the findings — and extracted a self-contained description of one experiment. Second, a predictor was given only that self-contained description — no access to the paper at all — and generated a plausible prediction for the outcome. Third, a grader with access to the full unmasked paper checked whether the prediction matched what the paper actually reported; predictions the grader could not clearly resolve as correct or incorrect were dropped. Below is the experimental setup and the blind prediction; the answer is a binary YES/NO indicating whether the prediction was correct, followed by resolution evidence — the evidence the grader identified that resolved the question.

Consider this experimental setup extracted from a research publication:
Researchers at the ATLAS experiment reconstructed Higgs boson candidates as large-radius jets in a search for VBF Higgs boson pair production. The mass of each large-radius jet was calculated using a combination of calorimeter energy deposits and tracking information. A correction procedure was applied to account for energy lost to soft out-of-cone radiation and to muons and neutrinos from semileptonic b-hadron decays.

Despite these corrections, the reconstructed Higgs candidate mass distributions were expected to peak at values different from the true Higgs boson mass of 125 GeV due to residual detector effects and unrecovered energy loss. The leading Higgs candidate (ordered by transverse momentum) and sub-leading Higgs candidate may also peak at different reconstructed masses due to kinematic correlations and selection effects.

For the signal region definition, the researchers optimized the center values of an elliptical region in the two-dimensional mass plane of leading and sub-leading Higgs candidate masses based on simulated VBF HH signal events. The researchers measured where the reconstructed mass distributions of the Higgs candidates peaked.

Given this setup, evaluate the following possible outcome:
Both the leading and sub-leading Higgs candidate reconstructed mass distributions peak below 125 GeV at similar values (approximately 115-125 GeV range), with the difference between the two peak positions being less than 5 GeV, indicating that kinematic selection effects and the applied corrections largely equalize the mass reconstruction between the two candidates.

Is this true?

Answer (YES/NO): NO